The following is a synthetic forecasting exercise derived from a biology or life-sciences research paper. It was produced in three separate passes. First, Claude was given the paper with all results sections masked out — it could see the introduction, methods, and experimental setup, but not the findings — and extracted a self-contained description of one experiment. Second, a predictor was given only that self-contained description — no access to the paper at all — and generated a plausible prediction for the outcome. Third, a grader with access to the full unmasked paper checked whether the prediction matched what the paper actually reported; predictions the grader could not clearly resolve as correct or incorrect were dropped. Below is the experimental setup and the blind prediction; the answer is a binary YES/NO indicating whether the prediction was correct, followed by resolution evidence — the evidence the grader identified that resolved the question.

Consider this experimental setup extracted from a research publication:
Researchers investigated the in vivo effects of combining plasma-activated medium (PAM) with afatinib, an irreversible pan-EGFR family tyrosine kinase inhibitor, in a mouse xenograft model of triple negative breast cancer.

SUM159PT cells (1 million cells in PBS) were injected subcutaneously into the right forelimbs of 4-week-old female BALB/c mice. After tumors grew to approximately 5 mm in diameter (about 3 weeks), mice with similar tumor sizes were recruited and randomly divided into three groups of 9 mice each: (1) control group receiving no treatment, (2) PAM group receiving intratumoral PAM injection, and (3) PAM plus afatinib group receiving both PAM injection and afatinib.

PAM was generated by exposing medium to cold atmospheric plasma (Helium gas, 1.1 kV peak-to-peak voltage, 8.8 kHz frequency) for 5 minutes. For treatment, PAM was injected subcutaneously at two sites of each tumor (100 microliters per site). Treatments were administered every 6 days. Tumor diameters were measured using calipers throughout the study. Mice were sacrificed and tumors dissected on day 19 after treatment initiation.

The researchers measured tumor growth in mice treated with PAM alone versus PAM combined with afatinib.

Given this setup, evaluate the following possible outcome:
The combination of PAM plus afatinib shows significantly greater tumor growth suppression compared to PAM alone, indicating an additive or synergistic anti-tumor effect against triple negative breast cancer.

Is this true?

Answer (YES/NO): NO